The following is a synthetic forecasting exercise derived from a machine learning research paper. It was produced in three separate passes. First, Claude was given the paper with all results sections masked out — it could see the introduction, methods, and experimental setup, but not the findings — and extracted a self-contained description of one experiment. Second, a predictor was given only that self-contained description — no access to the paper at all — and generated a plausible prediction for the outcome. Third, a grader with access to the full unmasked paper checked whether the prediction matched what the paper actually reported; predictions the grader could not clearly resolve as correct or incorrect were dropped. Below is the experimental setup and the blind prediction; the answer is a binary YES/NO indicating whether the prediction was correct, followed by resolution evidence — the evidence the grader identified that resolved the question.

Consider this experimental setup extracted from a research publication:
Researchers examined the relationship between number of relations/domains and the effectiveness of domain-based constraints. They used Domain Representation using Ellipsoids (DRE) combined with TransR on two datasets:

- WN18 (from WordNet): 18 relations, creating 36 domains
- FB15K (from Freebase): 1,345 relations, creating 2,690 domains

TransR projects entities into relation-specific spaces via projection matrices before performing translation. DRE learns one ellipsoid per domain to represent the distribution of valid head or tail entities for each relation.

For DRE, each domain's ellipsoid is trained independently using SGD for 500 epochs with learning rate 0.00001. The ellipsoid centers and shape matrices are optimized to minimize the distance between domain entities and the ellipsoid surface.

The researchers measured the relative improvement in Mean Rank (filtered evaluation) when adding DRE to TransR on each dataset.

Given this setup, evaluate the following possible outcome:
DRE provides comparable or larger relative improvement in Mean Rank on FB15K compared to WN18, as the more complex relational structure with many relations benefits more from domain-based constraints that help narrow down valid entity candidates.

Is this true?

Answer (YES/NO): YES